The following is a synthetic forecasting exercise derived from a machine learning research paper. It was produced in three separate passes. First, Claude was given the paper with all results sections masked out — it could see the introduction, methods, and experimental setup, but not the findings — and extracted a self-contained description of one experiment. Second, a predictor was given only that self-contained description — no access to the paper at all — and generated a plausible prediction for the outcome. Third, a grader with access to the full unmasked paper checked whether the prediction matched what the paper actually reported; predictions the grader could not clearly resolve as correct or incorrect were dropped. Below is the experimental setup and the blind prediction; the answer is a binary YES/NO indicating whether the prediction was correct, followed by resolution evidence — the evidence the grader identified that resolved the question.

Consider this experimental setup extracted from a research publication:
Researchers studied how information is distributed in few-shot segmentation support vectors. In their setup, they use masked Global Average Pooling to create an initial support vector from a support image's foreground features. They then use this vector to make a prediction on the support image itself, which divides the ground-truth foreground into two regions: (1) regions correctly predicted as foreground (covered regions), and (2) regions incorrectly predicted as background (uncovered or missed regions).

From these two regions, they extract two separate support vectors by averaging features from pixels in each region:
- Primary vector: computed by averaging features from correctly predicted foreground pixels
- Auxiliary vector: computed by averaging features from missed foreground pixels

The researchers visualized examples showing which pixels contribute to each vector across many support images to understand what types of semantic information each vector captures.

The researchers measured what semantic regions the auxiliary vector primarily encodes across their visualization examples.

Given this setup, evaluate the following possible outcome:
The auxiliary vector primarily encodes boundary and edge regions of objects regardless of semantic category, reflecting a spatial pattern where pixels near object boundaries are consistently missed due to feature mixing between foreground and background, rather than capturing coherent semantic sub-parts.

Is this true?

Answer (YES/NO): YES